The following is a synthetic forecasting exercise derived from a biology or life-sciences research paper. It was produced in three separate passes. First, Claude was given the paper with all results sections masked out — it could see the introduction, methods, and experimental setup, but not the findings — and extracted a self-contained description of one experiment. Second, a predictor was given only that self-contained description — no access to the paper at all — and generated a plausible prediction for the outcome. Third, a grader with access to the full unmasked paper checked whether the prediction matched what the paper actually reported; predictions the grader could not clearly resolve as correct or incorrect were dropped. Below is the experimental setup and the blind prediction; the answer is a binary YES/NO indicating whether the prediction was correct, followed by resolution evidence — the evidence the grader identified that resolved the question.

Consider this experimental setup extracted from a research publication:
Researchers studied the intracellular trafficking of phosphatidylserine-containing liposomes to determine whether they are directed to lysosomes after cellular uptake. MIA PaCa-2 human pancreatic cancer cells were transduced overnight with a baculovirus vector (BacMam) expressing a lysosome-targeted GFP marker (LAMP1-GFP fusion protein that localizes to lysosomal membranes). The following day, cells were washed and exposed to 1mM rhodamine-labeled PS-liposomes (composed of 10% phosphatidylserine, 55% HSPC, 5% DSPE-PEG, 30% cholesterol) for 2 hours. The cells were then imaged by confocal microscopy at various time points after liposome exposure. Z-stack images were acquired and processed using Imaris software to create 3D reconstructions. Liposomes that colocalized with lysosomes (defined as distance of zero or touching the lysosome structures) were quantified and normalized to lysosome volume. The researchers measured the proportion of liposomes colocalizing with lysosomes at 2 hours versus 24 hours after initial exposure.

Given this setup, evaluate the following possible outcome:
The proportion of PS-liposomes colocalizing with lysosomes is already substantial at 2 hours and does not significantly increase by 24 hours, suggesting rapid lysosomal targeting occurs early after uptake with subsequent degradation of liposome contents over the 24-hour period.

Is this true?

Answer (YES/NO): NO